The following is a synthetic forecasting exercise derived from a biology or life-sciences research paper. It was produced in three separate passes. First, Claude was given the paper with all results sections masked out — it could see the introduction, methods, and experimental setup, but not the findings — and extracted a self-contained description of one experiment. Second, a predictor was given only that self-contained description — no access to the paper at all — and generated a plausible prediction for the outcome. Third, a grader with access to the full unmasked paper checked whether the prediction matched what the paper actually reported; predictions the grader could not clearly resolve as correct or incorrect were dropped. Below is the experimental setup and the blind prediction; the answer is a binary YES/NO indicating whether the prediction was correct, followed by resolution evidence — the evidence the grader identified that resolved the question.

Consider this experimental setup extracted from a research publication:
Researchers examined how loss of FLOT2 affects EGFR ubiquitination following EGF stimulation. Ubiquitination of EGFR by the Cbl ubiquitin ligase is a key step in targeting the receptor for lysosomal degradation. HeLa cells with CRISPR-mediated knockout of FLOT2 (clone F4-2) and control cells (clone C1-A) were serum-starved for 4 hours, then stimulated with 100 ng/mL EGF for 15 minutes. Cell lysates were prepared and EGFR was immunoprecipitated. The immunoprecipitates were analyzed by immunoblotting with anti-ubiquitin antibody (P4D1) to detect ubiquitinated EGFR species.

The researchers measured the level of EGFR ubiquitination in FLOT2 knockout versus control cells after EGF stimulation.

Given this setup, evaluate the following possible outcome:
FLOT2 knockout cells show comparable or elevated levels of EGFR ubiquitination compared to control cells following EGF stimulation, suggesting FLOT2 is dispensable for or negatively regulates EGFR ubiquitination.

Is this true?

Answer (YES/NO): YES